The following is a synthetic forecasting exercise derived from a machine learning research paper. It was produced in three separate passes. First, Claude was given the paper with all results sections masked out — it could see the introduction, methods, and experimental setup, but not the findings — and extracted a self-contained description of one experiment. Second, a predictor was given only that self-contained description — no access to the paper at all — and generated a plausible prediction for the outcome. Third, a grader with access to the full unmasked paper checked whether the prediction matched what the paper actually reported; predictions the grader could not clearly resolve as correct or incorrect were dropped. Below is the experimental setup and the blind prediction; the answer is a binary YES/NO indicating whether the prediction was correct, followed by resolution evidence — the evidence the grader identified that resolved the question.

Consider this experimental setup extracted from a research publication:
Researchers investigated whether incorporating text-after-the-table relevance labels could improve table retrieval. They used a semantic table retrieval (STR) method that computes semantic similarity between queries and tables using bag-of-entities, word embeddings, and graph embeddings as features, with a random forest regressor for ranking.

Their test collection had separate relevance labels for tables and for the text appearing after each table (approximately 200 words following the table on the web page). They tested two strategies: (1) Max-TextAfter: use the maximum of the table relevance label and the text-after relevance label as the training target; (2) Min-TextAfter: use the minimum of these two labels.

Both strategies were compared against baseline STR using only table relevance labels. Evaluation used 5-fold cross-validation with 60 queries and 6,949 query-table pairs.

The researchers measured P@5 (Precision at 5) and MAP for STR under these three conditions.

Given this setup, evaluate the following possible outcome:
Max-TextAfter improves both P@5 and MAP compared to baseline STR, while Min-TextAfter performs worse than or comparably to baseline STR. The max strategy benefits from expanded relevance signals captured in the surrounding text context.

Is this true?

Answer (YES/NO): NO